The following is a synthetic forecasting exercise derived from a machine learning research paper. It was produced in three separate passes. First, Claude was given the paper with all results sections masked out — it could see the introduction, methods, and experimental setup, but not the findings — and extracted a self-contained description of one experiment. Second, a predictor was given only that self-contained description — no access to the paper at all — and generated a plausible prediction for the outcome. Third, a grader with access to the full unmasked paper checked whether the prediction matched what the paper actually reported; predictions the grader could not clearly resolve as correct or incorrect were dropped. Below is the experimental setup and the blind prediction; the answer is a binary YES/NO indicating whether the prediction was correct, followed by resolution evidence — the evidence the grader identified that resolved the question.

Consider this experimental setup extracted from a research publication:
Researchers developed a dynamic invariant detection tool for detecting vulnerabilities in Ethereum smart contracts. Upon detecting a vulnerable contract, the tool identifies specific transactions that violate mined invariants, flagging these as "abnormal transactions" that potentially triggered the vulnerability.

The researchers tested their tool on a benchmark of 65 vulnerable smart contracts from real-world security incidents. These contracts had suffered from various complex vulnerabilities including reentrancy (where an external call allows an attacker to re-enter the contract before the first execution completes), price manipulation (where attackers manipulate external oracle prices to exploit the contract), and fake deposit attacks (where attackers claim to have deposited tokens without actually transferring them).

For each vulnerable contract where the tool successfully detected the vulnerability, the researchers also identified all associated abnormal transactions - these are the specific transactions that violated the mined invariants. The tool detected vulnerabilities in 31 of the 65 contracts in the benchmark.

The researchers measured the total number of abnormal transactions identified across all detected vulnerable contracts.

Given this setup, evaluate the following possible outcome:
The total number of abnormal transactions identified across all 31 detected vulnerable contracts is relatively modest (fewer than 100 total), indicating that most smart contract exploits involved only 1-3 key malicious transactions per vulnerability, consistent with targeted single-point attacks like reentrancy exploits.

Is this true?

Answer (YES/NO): NO